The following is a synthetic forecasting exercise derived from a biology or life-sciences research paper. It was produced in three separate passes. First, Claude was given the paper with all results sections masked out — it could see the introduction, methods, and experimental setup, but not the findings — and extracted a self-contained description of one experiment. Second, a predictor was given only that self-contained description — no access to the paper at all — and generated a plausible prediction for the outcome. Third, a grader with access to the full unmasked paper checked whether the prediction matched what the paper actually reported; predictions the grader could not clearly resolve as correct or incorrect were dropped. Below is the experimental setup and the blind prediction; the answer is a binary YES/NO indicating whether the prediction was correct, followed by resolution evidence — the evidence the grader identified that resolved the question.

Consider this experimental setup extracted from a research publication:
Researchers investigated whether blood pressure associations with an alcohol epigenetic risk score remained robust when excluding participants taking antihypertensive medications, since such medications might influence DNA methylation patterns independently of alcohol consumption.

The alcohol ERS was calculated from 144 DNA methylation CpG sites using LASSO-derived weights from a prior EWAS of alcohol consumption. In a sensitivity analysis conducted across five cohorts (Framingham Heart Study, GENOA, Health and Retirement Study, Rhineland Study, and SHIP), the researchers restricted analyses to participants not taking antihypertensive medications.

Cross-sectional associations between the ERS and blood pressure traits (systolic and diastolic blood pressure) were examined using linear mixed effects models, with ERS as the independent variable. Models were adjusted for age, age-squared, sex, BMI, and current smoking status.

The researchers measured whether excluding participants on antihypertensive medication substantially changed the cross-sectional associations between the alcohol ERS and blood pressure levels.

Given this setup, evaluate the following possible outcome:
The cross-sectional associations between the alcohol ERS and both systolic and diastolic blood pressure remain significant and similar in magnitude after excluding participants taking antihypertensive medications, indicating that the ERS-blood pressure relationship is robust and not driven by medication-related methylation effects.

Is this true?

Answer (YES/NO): NO